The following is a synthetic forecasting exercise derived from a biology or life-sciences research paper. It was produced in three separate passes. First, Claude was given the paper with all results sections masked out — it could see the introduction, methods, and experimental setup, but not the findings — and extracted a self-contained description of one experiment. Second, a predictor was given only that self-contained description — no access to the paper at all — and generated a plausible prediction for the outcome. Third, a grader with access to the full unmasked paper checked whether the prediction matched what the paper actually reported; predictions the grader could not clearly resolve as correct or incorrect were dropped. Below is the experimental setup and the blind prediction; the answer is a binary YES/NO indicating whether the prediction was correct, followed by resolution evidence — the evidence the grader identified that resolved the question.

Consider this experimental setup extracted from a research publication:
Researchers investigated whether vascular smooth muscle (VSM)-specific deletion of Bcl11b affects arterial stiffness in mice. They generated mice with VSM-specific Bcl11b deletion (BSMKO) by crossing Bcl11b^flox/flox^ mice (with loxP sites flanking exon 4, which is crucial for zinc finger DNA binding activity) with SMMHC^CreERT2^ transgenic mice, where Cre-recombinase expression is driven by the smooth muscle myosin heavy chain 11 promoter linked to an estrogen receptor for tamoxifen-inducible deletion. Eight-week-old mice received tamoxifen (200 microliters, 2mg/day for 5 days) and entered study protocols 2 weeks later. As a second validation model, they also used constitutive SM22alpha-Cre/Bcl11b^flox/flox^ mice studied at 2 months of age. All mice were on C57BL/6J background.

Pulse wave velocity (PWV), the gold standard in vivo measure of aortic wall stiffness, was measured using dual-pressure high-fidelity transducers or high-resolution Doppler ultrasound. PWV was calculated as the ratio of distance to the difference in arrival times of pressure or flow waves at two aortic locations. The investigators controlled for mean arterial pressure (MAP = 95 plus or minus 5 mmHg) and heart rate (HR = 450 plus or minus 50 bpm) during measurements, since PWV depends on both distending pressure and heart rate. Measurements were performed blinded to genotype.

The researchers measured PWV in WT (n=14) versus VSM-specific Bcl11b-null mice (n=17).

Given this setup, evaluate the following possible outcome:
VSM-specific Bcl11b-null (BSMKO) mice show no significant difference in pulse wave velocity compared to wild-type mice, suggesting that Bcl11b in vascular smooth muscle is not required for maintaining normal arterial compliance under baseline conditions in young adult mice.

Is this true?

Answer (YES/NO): NO